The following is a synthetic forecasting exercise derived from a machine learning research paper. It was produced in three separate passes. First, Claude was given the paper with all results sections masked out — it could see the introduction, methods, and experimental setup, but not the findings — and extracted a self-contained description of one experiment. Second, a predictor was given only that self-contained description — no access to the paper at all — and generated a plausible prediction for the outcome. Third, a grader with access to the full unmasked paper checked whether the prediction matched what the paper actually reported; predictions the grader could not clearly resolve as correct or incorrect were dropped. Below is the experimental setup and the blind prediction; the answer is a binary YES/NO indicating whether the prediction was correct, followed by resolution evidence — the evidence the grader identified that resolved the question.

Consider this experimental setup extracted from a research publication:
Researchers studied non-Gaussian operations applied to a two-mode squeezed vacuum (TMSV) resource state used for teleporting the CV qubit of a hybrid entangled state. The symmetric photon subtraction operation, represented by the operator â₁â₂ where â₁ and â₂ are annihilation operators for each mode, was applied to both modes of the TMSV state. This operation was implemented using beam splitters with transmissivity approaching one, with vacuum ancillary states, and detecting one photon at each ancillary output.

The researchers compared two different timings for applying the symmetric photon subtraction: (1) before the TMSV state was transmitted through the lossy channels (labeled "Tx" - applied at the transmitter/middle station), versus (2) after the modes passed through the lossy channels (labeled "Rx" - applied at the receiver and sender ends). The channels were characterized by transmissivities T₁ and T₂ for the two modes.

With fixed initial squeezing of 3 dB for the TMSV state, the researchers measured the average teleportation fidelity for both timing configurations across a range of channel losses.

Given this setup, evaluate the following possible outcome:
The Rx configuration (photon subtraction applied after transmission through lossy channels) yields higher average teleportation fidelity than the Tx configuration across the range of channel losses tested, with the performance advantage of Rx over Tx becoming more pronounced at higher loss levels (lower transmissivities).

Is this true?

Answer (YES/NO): NO